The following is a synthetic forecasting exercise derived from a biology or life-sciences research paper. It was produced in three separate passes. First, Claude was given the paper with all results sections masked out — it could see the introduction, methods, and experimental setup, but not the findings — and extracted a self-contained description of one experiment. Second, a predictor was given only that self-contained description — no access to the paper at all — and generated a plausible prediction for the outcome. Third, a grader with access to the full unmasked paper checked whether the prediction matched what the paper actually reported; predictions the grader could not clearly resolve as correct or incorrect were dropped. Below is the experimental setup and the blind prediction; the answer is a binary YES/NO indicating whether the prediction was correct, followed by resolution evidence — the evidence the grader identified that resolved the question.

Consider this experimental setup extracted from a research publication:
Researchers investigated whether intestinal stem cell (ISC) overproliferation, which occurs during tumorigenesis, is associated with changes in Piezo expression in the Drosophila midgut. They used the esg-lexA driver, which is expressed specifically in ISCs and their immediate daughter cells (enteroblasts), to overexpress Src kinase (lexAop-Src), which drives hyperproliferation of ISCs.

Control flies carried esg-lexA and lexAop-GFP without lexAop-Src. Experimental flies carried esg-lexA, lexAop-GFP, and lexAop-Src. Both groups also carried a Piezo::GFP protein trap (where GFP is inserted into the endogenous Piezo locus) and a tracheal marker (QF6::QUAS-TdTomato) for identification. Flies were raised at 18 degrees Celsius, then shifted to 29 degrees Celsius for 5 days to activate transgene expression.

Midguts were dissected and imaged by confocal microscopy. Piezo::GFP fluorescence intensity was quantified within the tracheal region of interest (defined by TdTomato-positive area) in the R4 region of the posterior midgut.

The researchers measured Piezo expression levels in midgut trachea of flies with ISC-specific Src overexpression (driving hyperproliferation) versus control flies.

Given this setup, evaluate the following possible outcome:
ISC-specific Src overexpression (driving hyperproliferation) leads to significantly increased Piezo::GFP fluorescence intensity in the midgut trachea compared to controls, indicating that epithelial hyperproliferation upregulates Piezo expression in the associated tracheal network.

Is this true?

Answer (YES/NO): YES